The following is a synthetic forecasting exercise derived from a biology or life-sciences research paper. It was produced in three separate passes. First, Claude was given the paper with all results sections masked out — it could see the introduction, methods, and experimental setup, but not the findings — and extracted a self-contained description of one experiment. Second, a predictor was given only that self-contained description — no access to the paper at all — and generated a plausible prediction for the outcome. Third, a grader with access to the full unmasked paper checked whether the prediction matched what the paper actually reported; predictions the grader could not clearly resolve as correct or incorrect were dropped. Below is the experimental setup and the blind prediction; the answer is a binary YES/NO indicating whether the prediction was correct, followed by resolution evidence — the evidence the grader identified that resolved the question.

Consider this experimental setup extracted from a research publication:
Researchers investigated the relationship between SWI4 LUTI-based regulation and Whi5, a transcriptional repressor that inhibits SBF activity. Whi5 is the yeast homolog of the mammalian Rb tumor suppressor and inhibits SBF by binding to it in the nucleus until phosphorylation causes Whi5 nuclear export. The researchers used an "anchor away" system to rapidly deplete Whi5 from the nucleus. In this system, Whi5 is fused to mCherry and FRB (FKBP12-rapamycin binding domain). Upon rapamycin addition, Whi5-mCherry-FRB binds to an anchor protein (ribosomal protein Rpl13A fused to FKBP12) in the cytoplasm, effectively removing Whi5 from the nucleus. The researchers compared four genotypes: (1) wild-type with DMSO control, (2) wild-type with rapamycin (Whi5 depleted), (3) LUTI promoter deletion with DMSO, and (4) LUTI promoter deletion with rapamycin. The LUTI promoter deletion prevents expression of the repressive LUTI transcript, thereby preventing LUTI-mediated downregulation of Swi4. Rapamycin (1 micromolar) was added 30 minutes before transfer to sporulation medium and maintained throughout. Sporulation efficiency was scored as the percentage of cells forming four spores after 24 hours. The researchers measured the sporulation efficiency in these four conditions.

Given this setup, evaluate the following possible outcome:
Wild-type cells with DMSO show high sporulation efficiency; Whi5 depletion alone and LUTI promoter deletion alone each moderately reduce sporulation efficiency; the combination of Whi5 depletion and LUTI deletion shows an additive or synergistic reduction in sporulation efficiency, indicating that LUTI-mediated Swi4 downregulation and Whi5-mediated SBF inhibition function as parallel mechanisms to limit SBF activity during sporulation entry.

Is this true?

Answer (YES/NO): NO